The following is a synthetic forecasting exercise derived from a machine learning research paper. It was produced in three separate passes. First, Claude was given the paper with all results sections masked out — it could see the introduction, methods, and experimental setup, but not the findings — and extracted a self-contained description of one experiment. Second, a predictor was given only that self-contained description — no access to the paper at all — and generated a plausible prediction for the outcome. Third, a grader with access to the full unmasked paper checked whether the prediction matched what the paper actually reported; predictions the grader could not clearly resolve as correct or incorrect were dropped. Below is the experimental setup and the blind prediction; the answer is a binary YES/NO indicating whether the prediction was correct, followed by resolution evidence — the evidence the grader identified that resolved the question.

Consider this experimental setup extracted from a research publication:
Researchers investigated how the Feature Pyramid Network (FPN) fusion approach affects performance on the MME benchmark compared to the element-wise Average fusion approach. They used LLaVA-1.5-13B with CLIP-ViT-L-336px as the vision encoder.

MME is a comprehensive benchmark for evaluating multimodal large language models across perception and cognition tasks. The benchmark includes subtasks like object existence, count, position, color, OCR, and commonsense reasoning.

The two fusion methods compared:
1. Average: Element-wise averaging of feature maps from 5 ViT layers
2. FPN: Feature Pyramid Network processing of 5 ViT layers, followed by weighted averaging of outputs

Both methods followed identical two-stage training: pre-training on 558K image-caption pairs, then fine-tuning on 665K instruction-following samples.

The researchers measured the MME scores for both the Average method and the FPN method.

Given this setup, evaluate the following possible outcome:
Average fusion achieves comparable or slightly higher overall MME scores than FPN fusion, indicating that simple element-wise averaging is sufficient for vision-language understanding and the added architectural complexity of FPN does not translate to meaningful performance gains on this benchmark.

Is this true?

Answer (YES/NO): NO